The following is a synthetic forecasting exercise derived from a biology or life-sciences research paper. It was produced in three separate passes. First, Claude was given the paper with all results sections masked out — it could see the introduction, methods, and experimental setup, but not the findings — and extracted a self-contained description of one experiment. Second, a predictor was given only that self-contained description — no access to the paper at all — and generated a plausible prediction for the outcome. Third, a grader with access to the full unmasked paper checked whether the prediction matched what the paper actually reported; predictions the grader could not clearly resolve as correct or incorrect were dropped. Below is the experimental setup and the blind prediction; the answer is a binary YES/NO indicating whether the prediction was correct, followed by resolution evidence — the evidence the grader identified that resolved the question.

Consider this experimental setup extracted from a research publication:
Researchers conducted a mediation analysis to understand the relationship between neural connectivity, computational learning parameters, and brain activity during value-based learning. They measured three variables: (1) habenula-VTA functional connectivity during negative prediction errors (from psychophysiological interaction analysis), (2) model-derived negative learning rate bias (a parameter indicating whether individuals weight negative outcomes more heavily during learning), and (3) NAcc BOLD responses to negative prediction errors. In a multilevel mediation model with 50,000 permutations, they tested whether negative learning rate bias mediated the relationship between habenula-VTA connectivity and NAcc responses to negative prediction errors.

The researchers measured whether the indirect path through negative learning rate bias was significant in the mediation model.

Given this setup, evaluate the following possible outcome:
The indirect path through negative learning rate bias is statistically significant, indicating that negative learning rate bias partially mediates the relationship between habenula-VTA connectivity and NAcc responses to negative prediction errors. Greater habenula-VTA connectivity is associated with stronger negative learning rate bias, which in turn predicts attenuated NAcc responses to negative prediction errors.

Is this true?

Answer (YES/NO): NO